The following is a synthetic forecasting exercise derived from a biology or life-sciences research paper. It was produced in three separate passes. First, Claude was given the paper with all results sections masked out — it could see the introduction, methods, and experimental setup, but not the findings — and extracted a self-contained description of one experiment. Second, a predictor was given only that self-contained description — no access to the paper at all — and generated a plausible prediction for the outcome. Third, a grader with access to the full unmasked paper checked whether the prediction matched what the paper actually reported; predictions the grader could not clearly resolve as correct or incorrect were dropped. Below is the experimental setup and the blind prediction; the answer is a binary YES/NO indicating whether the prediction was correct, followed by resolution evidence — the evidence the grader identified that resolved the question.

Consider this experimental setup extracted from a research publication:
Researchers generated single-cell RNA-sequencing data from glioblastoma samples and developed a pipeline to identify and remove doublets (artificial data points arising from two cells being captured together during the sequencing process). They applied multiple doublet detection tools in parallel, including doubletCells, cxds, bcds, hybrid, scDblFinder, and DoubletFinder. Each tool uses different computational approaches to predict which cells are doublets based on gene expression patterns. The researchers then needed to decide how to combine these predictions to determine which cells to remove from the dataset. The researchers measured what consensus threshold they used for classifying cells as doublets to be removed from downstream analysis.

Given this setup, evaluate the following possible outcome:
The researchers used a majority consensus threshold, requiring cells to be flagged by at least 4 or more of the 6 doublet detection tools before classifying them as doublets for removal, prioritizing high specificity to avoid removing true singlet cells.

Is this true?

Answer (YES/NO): YES